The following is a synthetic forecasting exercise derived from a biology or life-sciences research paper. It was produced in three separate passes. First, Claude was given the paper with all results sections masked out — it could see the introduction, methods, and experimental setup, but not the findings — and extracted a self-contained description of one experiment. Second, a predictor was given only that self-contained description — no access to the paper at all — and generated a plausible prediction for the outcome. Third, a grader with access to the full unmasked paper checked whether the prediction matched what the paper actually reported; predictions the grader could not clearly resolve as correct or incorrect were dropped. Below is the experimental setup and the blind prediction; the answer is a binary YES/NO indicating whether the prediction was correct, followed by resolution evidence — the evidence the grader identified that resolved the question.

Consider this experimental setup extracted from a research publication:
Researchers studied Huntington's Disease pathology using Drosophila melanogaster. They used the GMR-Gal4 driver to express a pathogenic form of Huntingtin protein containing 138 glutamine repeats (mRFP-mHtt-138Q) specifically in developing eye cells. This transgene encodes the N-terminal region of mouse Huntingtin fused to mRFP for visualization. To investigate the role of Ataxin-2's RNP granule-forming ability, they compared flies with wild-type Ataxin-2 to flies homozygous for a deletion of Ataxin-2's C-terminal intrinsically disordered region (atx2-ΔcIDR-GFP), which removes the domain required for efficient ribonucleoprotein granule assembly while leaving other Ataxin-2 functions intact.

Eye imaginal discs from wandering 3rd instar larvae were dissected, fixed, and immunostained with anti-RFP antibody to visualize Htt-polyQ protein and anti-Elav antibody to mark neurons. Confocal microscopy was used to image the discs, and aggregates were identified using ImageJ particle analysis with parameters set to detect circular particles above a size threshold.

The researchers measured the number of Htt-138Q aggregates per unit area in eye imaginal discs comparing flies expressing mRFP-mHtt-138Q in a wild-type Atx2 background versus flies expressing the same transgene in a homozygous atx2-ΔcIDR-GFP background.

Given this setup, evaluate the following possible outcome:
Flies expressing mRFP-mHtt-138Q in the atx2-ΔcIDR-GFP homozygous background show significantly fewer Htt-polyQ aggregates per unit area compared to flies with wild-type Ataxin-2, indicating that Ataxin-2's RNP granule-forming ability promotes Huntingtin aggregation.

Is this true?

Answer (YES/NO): YES